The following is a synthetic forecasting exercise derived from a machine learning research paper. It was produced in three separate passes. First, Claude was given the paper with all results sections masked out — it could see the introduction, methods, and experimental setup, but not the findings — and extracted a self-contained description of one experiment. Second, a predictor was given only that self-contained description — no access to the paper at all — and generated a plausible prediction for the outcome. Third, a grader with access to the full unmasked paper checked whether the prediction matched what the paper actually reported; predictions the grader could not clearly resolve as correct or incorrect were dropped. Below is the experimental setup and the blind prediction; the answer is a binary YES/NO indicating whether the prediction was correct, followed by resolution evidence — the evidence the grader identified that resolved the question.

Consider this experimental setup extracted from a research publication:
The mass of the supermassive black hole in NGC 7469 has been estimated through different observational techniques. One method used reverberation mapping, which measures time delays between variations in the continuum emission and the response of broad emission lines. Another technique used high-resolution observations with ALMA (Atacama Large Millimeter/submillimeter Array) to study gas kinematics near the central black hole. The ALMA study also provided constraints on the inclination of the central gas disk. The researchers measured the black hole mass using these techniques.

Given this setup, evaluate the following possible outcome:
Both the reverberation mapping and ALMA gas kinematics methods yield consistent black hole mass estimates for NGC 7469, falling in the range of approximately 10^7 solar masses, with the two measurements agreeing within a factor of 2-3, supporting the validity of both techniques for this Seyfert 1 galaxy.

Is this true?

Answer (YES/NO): YES